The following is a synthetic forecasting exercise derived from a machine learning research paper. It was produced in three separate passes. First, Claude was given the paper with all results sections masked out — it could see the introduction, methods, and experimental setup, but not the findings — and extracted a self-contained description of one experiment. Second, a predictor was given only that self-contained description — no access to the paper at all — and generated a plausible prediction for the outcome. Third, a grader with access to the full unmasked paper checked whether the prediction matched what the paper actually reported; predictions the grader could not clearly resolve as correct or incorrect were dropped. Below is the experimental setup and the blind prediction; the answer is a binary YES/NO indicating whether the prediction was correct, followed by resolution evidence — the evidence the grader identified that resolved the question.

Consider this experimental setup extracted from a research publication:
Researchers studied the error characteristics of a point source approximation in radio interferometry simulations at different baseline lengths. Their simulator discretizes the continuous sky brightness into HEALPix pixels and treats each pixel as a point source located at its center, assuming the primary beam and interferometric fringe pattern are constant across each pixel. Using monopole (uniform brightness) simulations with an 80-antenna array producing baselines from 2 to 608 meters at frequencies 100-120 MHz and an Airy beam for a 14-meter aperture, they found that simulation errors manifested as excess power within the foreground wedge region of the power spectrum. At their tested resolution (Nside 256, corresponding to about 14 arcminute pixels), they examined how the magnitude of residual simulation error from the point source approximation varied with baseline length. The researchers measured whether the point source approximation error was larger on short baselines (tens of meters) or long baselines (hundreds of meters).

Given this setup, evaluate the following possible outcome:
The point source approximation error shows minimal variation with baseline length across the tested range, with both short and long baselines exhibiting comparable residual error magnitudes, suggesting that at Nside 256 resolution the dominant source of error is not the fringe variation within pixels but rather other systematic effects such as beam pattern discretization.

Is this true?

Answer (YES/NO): NO